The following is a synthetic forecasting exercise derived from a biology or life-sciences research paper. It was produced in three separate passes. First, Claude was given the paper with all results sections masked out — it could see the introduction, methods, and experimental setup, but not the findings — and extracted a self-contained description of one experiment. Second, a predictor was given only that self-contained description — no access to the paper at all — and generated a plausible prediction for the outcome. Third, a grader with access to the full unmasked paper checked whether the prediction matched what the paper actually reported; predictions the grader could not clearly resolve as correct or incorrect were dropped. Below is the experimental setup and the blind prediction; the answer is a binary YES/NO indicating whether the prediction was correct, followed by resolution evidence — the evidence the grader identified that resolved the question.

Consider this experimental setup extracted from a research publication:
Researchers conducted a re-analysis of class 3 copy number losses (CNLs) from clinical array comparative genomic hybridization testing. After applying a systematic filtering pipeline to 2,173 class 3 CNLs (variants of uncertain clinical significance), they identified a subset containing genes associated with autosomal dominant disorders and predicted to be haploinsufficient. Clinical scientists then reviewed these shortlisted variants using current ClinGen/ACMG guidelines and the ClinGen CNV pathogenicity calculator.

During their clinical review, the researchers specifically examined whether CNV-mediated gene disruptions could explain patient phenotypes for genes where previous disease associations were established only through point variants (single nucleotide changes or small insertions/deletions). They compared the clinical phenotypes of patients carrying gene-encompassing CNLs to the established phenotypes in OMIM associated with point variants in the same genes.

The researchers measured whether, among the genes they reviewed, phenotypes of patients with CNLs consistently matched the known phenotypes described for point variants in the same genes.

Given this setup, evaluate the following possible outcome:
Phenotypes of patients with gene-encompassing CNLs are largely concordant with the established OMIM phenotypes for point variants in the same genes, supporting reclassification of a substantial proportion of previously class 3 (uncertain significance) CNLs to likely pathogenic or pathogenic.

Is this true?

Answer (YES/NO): NO